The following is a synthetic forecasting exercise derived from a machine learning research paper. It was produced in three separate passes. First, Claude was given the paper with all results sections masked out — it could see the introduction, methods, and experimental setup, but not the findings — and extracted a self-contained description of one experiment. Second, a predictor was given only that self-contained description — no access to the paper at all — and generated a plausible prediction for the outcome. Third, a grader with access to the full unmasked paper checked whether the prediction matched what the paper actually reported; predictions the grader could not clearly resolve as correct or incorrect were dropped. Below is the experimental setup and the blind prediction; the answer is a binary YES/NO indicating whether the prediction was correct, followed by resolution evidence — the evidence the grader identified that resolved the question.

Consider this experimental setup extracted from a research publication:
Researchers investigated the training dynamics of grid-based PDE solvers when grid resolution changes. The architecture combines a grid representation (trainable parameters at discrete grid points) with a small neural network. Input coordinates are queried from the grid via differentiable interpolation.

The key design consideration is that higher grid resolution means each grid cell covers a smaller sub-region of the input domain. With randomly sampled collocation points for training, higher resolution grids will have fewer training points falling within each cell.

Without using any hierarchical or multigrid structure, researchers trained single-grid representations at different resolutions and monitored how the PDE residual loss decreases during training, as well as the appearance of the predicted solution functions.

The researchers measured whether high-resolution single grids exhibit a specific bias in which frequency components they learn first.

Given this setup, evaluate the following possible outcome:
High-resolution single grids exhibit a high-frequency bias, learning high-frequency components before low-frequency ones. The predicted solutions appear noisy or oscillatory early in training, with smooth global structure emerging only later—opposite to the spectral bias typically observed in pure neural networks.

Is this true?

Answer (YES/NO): NO